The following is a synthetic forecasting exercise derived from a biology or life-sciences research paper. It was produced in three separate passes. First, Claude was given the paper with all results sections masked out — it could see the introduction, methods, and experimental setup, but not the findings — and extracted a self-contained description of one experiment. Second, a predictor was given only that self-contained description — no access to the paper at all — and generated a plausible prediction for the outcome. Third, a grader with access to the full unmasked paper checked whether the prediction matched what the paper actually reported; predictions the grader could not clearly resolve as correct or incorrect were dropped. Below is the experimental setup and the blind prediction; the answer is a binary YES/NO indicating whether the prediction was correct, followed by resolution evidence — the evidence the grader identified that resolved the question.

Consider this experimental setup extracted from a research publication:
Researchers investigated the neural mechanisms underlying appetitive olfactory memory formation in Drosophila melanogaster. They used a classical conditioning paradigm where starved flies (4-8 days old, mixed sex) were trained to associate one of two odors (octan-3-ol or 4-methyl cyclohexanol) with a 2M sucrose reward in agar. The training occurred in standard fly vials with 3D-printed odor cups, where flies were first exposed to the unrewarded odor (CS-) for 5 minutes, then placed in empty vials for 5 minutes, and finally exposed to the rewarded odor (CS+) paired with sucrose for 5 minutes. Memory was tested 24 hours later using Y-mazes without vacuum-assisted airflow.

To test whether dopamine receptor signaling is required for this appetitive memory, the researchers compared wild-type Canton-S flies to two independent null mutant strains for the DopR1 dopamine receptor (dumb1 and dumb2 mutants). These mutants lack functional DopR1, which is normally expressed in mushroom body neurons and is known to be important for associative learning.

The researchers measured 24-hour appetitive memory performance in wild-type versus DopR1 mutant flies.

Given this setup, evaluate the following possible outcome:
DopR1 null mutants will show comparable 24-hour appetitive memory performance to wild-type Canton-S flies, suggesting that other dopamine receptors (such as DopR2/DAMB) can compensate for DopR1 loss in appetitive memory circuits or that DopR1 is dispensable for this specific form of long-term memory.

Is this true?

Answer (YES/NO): NO